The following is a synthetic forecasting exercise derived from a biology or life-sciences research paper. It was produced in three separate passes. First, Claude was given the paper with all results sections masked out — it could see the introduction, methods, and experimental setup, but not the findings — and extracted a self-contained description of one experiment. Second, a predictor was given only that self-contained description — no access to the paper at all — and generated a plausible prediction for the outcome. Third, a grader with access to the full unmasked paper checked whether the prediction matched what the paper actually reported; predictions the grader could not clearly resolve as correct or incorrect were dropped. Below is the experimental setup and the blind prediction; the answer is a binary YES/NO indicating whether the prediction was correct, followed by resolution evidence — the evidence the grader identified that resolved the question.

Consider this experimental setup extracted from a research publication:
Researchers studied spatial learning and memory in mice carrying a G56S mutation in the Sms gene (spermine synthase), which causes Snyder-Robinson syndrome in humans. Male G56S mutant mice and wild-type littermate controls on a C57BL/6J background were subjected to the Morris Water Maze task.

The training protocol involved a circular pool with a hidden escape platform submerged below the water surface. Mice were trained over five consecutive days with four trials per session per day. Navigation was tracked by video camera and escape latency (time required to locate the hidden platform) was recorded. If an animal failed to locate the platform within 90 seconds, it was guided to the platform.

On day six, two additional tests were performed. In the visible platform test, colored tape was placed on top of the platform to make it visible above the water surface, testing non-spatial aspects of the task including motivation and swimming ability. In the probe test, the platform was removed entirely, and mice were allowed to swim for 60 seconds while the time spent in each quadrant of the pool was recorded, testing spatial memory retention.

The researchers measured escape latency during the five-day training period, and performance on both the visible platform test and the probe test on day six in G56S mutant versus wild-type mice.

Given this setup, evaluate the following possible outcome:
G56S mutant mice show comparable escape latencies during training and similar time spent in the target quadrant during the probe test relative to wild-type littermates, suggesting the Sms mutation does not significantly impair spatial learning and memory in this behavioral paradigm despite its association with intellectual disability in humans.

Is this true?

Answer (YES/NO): NO